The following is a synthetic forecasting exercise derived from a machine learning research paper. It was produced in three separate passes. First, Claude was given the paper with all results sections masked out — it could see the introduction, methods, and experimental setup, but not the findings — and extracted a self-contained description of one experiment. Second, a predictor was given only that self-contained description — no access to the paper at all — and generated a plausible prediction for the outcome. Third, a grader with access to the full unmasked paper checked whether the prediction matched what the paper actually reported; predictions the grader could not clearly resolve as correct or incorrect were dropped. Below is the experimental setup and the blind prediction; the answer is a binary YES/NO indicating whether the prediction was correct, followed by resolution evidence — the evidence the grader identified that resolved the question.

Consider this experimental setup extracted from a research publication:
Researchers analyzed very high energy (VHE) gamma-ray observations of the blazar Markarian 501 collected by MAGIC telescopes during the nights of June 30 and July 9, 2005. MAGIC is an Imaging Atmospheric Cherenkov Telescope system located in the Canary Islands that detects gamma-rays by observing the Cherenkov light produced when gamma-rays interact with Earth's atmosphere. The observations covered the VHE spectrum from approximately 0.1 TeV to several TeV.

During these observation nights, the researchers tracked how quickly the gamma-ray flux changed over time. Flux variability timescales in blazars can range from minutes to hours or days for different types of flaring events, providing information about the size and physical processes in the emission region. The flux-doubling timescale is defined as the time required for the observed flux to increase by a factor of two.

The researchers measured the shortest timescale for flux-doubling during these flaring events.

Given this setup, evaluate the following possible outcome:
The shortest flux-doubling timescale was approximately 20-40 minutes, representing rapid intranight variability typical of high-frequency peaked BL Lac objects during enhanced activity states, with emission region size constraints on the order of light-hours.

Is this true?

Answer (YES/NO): NO